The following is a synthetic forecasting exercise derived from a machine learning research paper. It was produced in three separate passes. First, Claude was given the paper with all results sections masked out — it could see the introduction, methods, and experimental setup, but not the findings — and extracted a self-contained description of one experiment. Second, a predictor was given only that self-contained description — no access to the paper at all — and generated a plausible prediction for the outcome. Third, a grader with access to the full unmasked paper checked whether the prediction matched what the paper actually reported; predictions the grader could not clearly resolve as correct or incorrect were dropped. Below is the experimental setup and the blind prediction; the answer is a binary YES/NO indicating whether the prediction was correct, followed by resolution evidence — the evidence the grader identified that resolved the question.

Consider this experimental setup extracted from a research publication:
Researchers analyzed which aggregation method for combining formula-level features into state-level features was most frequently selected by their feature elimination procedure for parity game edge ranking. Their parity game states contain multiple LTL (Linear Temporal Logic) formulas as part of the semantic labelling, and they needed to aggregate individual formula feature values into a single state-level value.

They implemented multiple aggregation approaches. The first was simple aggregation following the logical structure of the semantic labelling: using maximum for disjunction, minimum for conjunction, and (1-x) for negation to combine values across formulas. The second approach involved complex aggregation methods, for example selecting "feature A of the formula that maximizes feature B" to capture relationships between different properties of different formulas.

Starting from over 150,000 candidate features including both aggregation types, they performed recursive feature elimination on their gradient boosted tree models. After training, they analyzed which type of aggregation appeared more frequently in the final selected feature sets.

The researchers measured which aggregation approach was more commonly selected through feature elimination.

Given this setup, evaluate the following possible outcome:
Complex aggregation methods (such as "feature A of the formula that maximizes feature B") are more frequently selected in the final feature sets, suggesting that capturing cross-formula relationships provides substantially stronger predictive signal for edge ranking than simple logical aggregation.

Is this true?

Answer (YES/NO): NO